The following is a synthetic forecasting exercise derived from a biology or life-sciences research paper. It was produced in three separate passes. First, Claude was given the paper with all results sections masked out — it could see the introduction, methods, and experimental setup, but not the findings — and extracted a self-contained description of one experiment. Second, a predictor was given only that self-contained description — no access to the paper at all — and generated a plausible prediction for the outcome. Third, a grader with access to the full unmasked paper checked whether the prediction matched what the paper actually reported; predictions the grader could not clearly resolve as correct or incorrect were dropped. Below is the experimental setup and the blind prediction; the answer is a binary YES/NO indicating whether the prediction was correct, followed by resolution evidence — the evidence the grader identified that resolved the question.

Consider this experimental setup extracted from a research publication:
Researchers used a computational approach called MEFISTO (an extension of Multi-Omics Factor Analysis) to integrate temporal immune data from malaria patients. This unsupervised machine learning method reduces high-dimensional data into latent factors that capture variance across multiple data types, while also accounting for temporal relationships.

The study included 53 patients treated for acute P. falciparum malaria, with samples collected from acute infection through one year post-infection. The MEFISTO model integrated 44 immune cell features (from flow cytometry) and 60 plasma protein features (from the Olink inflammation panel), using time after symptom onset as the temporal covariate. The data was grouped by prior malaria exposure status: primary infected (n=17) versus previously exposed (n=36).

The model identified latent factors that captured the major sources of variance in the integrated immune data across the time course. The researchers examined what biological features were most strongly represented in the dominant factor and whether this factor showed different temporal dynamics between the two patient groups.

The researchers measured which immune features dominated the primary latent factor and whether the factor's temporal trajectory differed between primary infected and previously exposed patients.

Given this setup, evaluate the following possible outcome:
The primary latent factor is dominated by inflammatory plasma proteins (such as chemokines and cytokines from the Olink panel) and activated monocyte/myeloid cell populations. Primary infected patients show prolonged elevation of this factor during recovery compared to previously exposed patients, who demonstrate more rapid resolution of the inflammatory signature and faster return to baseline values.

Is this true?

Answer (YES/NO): NO